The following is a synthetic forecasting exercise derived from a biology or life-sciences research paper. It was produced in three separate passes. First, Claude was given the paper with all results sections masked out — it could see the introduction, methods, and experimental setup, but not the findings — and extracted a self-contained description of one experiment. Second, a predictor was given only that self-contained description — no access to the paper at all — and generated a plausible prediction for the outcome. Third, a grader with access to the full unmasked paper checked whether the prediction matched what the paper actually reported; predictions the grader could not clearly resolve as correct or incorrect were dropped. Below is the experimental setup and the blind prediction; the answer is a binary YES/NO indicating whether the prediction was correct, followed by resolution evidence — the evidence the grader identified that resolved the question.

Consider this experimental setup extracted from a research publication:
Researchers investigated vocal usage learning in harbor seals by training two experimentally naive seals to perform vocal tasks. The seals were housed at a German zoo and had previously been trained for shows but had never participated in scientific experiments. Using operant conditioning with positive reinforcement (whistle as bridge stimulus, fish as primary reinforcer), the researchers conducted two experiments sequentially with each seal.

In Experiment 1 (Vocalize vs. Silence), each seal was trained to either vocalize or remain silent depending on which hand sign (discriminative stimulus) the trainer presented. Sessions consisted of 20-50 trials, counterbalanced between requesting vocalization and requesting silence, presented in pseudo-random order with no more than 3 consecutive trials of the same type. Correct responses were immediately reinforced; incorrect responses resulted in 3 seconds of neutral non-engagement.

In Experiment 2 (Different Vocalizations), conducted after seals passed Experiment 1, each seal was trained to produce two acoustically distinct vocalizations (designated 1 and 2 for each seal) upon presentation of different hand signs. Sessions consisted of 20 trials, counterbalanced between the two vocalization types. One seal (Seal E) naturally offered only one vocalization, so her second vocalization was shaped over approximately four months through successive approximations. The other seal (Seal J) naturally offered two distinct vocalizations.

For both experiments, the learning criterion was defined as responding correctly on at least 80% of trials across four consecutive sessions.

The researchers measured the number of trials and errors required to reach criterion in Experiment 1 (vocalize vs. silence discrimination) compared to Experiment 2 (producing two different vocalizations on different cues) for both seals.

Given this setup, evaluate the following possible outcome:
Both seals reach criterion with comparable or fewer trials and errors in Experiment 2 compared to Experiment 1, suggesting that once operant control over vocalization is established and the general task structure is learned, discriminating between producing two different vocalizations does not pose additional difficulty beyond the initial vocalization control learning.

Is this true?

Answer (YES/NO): NO